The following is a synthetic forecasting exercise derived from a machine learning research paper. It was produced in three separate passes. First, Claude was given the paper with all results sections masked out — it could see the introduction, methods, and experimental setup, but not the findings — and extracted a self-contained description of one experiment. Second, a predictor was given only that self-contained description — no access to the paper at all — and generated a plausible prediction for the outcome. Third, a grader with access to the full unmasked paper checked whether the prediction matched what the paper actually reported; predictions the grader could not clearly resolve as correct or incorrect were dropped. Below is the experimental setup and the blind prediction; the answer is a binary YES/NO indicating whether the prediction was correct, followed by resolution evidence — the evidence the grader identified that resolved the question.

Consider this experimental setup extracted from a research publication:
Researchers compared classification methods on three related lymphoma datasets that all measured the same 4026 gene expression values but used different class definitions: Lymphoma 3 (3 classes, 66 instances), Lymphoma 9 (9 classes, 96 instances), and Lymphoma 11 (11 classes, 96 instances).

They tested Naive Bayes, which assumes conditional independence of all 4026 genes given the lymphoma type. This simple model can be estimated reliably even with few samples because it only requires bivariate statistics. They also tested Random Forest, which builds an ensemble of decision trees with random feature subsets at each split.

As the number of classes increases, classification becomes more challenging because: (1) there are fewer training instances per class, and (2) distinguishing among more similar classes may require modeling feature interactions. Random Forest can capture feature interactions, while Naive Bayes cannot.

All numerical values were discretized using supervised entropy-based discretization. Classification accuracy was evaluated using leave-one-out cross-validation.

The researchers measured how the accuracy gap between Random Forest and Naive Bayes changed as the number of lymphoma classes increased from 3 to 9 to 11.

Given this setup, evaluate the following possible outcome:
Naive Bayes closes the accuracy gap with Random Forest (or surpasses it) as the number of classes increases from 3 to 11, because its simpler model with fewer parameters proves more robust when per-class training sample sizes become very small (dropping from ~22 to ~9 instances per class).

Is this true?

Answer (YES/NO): YES